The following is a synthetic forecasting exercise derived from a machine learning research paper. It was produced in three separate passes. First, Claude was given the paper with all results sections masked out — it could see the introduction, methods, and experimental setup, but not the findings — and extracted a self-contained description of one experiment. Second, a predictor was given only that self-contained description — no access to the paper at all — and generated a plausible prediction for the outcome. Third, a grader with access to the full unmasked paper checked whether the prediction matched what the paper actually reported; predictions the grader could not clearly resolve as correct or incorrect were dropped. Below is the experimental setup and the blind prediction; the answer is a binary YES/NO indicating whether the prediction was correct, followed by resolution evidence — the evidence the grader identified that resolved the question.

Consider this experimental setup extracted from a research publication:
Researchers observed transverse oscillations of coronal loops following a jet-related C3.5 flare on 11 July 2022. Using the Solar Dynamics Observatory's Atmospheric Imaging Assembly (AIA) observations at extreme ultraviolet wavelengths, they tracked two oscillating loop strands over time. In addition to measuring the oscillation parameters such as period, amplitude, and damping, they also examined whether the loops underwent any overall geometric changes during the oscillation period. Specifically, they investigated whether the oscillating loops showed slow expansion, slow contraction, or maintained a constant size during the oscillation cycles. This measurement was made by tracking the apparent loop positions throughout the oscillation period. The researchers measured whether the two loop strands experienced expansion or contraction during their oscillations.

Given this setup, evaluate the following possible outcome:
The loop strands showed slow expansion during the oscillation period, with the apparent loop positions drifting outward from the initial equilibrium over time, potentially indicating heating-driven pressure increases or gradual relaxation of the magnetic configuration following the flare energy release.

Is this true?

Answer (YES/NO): YES